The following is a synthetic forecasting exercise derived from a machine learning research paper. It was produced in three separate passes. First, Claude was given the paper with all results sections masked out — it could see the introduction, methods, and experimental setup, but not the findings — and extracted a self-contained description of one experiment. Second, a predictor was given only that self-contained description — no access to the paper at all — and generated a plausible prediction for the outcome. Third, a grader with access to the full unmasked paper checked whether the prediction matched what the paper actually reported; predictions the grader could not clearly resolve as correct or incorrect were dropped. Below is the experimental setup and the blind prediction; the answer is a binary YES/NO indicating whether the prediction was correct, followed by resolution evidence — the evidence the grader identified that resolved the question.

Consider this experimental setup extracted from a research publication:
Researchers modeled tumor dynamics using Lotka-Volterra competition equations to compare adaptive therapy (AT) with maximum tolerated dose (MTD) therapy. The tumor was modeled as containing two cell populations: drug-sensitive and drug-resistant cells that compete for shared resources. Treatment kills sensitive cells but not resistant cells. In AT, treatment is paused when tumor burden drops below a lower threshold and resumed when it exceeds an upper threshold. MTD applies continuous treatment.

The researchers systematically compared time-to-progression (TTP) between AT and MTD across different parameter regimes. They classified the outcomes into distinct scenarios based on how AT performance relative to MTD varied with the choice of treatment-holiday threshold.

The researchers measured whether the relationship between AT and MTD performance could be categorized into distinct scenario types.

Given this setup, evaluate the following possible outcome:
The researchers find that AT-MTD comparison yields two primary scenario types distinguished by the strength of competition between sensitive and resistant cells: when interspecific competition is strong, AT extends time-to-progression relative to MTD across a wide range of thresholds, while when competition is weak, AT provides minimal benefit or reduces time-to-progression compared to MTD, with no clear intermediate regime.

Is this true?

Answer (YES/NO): NO